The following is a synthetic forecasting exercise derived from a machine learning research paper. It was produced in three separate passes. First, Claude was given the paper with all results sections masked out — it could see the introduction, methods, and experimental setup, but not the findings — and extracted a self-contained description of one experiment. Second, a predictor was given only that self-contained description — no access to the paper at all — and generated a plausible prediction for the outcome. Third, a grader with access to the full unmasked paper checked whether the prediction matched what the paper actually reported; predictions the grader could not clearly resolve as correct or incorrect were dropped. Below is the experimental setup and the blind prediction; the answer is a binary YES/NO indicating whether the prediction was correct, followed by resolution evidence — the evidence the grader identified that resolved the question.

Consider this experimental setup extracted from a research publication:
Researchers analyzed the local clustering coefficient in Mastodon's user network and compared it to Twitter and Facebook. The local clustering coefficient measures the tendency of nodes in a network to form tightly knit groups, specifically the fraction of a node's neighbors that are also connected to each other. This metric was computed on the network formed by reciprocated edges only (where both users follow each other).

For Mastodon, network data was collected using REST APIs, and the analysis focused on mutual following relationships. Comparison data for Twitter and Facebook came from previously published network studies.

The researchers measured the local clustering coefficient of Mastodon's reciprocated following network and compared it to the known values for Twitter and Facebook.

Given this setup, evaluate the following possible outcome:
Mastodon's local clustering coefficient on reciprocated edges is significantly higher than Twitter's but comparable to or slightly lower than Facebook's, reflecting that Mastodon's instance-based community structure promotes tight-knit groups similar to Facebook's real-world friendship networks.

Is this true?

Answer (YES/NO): YES